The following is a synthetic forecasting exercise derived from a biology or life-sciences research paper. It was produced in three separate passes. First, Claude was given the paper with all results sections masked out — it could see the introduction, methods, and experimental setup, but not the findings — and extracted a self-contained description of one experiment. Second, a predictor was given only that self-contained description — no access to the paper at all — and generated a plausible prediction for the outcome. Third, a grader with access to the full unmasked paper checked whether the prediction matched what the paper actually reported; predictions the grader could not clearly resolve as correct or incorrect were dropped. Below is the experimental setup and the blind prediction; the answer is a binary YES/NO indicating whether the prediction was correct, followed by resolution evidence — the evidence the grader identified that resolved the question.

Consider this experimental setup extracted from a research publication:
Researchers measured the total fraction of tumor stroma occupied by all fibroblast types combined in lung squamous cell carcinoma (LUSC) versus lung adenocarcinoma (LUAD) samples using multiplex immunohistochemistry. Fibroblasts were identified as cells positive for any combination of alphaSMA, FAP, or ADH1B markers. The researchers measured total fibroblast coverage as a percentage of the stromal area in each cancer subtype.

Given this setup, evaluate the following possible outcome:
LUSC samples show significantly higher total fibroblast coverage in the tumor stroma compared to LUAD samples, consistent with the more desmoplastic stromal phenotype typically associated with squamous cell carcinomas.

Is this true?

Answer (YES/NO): NO